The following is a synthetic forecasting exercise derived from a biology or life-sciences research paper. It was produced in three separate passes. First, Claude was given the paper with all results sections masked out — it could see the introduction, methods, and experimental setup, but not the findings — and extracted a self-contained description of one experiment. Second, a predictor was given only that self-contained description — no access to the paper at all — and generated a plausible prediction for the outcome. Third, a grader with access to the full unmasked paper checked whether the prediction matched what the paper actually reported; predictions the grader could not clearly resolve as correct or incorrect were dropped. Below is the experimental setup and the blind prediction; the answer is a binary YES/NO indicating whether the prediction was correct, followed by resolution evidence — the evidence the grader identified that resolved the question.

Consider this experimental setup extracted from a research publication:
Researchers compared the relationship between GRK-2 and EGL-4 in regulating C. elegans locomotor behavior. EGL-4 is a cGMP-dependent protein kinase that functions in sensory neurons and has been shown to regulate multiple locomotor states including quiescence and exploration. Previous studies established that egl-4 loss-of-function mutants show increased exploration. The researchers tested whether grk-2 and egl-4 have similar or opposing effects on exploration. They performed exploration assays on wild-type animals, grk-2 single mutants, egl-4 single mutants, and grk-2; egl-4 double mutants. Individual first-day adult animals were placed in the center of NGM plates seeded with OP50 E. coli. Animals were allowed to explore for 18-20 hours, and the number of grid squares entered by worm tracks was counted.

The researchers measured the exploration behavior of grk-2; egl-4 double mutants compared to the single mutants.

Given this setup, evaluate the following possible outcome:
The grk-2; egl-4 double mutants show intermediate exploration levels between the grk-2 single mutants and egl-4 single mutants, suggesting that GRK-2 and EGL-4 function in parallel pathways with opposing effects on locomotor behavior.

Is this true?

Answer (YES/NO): NO